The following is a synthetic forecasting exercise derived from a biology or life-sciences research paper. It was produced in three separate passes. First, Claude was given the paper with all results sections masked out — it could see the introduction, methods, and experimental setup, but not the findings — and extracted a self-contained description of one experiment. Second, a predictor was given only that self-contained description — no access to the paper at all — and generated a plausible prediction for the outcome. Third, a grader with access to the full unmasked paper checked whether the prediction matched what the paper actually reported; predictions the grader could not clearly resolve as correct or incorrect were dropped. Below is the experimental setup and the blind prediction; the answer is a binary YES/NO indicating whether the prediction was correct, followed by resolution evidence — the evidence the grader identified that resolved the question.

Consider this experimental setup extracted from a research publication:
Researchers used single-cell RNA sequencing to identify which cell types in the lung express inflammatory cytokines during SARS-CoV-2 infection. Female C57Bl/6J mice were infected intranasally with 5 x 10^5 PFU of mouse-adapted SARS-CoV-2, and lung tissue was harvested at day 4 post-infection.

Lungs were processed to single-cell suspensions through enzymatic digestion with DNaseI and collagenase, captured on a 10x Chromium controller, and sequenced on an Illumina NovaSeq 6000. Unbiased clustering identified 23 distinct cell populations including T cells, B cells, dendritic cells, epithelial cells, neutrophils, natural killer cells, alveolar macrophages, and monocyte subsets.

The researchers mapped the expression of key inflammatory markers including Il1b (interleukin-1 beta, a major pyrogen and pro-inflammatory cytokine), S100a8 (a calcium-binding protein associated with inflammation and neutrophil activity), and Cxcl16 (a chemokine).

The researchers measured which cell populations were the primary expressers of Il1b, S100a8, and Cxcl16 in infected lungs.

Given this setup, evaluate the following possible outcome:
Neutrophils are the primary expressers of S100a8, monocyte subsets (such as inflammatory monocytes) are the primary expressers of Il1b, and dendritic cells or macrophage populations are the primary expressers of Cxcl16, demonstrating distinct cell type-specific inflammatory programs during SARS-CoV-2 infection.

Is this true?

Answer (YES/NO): NO